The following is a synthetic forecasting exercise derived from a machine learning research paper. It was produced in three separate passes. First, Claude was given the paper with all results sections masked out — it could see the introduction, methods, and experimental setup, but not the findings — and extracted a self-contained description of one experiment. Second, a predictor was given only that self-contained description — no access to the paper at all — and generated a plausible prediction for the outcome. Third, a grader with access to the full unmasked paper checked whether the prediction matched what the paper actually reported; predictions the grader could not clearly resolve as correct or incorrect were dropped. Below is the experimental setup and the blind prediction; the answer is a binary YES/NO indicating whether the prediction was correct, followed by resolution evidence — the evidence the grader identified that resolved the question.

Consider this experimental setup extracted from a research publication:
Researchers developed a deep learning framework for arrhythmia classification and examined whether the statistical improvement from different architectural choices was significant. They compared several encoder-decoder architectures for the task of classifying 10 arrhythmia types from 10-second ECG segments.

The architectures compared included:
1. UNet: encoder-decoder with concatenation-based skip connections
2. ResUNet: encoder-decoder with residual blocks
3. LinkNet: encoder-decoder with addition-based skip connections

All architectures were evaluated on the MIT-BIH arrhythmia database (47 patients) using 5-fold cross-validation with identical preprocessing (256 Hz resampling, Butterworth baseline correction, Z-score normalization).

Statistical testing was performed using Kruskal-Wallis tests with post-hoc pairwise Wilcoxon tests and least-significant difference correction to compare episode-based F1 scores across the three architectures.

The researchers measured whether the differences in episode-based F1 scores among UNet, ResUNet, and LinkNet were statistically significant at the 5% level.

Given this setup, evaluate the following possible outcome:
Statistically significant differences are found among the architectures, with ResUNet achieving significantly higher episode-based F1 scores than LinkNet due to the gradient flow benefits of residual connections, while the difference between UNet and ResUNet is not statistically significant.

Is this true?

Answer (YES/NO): NO